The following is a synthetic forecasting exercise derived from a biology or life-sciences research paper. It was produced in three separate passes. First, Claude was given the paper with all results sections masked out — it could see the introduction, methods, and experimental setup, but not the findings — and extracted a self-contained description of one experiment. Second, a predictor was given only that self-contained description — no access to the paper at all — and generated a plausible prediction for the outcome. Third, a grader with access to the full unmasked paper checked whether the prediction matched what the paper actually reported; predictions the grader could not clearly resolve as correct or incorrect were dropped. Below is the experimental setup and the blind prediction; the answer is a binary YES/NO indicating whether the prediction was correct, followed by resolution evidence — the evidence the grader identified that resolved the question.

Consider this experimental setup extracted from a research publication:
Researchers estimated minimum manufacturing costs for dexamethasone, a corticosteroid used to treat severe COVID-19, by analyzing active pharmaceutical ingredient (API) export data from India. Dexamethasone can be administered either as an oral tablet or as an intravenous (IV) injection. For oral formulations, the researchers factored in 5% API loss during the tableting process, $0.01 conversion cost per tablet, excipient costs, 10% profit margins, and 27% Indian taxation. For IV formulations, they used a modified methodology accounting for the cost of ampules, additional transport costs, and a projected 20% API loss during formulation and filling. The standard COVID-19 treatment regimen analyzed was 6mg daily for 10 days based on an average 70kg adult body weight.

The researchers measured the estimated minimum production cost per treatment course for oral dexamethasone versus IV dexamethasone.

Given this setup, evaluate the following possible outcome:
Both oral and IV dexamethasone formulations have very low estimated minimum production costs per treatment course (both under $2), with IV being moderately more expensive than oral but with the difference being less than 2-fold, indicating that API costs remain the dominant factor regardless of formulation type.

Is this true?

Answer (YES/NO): NO